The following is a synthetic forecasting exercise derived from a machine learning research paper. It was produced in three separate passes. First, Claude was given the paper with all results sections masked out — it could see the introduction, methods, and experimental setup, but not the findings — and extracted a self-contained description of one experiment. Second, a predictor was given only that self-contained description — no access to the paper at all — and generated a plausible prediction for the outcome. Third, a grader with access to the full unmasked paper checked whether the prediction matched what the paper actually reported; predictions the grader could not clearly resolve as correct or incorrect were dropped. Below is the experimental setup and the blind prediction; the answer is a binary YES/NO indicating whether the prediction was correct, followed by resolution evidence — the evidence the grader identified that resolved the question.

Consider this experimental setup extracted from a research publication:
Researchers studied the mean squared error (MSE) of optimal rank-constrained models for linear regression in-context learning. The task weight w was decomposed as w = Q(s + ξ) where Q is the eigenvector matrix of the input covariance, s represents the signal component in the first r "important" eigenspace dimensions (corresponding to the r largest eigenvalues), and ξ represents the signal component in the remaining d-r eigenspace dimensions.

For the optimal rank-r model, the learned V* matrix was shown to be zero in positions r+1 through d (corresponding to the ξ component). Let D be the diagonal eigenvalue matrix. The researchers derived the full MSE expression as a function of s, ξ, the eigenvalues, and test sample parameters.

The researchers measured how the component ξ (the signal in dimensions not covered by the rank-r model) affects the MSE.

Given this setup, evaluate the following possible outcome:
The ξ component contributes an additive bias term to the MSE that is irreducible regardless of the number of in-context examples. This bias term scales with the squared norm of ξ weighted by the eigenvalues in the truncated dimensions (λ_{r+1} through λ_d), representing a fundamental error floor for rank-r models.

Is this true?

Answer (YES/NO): YES